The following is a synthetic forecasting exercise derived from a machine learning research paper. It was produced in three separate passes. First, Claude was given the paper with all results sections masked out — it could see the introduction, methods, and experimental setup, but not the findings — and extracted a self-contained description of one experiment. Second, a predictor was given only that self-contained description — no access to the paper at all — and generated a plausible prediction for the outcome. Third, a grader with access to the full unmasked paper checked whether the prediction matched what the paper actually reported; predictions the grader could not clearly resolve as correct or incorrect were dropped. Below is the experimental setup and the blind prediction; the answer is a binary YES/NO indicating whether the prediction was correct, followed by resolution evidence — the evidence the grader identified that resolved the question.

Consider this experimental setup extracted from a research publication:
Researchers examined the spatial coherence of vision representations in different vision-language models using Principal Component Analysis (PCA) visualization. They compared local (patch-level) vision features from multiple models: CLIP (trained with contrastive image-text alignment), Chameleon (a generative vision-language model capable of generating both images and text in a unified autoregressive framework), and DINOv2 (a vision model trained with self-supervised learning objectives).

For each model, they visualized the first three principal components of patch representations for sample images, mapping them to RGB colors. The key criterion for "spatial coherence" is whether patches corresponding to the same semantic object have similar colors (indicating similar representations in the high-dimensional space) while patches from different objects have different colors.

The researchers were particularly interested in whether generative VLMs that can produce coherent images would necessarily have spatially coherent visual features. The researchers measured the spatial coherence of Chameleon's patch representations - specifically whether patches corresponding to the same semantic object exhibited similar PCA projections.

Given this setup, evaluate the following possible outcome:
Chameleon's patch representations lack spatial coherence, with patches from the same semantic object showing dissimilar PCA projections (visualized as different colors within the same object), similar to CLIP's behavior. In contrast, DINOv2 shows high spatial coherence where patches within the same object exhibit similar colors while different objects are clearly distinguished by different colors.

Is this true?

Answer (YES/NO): YES